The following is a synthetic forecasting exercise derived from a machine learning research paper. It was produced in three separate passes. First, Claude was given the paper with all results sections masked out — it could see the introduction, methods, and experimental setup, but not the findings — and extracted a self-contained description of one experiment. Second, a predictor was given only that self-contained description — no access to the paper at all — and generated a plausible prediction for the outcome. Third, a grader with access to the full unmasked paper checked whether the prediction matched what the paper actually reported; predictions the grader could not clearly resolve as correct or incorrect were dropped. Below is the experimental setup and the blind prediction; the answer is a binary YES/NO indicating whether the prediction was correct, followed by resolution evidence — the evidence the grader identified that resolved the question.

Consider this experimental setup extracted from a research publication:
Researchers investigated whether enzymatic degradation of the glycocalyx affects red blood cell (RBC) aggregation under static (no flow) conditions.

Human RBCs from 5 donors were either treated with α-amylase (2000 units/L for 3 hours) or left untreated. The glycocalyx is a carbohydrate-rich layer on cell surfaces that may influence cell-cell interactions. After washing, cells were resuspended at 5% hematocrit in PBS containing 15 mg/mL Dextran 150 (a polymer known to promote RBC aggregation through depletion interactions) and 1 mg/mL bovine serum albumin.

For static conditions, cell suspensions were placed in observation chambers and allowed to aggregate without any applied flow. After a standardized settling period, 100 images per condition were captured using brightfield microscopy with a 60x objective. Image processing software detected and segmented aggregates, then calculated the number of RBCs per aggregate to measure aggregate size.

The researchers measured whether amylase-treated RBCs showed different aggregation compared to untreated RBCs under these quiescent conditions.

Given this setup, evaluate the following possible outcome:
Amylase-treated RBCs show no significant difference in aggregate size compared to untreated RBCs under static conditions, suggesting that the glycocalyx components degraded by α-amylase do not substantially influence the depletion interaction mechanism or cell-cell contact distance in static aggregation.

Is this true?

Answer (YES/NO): NO